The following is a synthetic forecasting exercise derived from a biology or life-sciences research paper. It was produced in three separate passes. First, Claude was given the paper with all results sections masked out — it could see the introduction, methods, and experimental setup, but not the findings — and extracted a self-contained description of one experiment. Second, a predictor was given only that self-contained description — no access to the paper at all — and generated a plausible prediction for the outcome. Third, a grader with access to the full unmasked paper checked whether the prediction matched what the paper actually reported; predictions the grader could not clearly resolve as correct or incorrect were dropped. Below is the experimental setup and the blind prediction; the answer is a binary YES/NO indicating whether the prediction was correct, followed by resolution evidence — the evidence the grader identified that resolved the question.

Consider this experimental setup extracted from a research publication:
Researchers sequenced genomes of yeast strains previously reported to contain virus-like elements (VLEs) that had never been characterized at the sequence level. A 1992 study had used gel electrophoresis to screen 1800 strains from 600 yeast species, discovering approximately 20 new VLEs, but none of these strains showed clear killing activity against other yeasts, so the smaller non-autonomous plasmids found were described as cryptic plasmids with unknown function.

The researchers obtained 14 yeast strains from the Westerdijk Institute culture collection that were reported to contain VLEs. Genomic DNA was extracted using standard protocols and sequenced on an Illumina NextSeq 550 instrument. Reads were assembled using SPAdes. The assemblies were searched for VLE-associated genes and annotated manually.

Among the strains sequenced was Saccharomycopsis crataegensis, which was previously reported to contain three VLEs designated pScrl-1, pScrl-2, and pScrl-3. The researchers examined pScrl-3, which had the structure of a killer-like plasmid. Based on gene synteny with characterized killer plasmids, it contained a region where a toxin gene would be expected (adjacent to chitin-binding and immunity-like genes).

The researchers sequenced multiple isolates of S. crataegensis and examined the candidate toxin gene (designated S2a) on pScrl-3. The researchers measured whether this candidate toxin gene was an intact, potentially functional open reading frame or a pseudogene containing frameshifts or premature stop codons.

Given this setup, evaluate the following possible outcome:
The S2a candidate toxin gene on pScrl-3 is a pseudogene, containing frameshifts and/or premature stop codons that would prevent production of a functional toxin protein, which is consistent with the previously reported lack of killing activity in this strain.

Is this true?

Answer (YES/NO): YES